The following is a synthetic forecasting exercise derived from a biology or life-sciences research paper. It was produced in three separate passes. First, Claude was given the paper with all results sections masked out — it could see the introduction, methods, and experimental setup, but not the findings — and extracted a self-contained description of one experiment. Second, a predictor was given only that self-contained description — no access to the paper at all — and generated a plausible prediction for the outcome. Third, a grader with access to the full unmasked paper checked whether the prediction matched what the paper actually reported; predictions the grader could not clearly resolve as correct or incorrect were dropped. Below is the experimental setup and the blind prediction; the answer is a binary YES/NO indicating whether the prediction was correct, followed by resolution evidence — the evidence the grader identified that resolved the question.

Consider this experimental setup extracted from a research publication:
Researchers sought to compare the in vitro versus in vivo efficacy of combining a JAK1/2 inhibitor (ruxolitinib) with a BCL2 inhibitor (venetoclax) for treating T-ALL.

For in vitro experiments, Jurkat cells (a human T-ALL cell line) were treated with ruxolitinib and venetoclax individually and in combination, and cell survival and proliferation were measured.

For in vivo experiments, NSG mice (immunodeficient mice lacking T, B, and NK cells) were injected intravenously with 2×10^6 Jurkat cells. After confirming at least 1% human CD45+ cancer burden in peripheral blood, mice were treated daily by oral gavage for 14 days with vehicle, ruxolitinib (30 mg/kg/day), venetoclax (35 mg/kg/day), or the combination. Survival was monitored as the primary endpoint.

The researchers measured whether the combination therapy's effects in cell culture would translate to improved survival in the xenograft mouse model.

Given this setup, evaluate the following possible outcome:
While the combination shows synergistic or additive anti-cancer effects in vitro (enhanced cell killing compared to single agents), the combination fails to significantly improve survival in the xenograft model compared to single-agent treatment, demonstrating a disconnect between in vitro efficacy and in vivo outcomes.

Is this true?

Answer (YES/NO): YES